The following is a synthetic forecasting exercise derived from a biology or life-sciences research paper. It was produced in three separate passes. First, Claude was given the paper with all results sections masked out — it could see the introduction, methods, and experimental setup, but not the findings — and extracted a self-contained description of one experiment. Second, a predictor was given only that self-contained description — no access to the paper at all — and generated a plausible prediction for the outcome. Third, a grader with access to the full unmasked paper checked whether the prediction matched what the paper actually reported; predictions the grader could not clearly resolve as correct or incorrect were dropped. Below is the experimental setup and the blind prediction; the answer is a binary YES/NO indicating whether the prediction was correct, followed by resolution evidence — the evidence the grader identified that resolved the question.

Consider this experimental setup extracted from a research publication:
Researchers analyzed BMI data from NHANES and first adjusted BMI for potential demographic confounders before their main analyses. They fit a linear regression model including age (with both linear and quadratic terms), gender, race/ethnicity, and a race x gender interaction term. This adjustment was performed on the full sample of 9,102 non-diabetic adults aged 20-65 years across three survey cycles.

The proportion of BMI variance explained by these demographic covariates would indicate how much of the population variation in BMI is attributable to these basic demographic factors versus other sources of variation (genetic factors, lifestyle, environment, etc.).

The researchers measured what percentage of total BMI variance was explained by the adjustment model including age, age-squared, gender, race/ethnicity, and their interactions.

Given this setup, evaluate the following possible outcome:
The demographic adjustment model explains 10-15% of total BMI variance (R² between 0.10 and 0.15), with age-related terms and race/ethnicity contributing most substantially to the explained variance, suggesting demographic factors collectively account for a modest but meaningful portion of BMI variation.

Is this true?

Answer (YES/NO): NO